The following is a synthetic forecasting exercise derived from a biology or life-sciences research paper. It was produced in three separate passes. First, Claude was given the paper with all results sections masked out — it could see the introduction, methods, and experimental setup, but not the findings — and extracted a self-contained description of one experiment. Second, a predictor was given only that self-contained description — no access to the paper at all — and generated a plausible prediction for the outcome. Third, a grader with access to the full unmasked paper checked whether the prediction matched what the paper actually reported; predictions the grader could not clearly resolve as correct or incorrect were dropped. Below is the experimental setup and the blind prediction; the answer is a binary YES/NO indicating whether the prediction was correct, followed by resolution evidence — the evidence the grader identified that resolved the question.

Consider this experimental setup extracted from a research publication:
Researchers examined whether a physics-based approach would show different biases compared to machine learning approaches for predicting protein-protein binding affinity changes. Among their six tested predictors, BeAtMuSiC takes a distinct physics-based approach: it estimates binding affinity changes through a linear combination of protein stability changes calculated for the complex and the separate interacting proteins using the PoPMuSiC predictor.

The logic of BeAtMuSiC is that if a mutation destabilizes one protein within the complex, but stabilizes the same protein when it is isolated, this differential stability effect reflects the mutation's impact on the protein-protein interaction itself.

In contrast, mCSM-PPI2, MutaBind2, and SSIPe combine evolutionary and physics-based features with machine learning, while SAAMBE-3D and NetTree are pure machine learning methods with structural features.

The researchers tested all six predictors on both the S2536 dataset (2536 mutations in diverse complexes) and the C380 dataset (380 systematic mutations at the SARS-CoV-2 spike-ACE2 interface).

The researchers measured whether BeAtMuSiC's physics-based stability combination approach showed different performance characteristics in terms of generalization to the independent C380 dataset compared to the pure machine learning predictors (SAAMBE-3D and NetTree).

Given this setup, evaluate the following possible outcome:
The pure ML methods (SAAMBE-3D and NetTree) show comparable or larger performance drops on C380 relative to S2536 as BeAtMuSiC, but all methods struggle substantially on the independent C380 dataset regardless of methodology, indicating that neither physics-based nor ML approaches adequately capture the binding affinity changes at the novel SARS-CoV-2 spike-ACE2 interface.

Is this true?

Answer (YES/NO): NO